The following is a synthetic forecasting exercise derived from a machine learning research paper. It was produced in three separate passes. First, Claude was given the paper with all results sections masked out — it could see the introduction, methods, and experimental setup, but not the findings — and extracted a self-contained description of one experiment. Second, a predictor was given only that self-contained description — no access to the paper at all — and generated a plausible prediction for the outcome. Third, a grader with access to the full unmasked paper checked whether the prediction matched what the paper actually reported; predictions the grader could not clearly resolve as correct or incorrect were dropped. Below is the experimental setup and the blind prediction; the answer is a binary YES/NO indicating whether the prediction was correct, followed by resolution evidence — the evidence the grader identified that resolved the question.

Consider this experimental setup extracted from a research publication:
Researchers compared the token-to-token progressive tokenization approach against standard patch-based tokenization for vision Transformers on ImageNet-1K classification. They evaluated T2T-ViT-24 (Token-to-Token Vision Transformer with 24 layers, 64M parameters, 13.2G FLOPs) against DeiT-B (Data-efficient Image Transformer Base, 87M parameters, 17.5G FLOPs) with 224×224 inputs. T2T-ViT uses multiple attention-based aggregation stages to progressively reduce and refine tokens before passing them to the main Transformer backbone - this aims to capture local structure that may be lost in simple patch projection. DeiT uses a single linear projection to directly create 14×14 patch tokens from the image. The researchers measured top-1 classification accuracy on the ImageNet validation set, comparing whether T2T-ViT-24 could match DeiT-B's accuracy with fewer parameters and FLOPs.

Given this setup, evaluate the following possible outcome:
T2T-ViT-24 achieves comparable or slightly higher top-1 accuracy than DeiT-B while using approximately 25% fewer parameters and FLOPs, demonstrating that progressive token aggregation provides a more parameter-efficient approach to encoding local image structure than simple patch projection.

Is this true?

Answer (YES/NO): YES